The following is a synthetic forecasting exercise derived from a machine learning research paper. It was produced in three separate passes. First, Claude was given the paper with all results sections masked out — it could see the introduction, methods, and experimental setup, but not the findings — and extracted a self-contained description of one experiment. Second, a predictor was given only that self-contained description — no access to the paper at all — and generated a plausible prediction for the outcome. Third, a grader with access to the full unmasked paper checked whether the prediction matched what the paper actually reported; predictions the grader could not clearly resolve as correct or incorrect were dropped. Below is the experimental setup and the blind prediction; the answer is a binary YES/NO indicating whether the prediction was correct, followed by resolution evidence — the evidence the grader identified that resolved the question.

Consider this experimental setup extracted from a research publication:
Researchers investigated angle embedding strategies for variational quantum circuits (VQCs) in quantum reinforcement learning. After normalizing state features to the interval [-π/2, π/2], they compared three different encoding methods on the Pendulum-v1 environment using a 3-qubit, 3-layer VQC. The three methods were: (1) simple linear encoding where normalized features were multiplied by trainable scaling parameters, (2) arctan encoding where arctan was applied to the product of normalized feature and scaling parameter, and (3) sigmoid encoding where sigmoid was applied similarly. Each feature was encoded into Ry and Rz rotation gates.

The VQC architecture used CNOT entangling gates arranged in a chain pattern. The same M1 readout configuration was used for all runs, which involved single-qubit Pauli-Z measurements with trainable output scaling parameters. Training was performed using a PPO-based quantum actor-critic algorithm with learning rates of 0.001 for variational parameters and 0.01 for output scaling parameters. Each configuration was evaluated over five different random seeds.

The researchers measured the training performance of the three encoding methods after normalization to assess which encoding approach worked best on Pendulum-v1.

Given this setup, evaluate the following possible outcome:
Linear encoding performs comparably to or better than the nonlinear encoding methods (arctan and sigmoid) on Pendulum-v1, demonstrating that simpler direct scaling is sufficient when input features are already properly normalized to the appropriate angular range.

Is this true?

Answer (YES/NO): YES